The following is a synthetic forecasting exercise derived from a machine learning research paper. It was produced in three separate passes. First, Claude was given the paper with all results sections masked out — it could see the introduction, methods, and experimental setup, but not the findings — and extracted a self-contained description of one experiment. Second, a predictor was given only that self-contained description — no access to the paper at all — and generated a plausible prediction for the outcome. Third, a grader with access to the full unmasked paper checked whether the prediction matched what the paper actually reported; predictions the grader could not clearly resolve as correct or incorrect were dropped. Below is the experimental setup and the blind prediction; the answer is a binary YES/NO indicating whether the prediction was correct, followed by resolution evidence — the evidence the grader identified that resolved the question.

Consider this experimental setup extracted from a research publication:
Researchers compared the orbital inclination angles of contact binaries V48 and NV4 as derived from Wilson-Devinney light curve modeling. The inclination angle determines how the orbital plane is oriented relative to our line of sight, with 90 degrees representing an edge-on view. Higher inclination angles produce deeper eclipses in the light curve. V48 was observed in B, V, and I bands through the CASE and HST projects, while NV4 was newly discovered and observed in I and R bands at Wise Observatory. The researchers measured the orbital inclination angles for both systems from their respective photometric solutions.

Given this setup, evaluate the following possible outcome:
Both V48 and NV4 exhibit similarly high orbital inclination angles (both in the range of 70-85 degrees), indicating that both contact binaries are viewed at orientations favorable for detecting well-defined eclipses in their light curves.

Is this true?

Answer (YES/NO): NO